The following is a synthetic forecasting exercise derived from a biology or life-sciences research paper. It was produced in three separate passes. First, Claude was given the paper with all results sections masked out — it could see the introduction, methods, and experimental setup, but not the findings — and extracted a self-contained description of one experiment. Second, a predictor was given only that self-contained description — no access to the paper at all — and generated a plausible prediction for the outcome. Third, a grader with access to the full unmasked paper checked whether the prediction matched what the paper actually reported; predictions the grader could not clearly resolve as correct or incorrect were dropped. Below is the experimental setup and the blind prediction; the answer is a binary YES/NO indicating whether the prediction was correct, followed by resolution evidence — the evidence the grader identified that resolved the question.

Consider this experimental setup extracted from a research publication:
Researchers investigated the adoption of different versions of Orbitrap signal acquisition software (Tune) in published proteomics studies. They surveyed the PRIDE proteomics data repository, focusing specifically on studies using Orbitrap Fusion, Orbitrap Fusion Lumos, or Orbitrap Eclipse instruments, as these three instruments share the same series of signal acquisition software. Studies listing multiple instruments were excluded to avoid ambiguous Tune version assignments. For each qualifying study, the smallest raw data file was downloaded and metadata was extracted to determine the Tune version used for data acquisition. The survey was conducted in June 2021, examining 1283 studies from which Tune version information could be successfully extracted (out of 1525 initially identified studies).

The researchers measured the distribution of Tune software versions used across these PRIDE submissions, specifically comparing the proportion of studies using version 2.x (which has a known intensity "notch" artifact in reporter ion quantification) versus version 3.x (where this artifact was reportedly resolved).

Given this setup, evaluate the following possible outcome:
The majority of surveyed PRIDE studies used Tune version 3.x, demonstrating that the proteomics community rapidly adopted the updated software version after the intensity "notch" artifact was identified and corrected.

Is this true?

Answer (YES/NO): NO